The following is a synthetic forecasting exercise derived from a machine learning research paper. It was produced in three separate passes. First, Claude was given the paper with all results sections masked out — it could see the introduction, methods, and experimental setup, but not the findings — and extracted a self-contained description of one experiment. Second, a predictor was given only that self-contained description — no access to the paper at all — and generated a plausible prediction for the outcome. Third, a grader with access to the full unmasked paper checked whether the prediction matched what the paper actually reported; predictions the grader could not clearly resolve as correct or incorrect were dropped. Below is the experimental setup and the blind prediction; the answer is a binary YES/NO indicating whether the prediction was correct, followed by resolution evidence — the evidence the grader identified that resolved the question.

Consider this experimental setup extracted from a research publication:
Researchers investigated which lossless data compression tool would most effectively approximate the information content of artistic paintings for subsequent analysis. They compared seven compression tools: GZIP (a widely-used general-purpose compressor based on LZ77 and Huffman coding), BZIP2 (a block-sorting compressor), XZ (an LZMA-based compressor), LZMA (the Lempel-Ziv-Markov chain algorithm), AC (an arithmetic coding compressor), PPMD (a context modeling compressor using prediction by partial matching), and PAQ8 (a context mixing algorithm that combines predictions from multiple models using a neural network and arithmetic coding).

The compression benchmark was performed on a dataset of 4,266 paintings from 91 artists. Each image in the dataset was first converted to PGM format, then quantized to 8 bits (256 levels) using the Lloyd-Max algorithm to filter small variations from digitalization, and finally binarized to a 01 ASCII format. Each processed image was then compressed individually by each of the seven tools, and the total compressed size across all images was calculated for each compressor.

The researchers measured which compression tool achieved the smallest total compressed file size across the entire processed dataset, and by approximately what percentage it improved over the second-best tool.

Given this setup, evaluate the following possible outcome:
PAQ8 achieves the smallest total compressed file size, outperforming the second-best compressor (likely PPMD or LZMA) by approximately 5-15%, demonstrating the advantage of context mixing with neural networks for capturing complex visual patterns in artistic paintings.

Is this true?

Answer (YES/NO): NO